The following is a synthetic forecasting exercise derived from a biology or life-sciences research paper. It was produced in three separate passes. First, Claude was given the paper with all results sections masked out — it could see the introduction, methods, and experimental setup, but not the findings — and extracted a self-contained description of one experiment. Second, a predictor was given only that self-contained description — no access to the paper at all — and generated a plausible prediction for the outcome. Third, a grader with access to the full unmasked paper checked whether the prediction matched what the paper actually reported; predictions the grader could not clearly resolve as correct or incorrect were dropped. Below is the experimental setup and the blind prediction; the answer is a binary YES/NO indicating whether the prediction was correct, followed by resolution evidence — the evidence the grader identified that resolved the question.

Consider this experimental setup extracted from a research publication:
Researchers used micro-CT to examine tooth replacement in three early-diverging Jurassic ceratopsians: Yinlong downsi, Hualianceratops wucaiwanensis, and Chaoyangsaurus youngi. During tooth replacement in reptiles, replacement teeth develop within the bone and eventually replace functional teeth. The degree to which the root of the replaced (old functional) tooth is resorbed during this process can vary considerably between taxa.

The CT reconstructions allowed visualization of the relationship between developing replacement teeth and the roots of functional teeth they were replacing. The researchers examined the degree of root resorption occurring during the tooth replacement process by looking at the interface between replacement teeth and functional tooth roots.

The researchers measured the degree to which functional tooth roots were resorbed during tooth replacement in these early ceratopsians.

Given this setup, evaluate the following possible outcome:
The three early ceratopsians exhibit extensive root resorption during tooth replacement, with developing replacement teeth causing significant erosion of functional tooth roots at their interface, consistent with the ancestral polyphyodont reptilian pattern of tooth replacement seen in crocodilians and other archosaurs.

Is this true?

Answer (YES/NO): NO